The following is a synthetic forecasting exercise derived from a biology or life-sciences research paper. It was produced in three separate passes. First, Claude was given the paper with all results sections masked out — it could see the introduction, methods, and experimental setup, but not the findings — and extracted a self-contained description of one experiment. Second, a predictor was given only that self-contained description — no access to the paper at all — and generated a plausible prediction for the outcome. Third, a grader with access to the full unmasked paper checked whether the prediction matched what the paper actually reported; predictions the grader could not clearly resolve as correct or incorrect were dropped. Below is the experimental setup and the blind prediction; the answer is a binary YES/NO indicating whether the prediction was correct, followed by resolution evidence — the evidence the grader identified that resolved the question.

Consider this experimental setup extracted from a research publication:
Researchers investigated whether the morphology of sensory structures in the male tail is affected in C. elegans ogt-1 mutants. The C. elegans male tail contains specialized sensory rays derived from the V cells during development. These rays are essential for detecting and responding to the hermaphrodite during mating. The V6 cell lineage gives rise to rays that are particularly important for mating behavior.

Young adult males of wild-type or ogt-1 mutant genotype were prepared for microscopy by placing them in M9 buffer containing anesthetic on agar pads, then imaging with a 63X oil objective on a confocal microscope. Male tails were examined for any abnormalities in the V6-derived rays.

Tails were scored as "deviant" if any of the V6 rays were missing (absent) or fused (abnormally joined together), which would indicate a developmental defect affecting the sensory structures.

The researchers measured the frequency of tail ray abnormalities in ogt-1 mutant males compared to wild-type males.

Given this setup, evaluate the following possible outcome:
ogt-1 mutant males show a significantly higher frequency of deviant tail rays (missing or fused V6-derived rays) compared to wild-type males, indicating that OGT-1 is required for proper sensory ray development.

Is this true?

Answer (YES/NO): NO